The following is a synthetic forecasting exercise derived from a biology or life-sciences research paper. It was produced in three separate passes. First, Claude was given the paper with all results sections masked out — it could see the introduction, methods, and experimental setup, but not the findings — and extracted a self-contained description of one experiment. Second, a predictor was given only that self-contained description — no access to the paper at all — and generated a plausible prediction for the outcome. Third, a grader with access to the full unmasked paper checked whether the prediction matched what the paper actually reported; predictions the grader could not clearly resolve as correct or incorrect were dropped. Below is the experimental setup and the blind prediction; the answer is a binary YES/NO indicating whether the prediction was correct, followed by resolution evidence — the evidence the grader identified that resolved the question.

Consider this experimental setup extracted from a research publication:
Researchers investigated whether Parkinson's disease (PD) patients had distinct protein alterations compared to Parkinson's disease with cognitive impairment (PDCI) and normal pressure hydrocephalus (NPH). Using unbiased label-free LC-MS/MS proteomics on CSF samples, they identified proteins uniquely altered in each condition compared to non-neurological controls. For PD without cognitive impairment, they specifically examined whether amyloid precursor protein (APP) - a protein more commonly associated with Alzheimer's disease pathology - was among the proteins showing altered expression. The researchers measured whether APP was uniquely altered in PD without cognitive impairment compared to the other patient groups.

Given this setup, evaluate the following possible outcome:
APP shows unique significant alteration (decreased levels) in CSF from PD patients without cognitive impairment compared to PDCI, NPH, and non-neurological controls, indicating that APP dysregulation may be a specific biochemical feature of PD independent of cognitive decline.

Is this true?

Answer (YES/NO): NO